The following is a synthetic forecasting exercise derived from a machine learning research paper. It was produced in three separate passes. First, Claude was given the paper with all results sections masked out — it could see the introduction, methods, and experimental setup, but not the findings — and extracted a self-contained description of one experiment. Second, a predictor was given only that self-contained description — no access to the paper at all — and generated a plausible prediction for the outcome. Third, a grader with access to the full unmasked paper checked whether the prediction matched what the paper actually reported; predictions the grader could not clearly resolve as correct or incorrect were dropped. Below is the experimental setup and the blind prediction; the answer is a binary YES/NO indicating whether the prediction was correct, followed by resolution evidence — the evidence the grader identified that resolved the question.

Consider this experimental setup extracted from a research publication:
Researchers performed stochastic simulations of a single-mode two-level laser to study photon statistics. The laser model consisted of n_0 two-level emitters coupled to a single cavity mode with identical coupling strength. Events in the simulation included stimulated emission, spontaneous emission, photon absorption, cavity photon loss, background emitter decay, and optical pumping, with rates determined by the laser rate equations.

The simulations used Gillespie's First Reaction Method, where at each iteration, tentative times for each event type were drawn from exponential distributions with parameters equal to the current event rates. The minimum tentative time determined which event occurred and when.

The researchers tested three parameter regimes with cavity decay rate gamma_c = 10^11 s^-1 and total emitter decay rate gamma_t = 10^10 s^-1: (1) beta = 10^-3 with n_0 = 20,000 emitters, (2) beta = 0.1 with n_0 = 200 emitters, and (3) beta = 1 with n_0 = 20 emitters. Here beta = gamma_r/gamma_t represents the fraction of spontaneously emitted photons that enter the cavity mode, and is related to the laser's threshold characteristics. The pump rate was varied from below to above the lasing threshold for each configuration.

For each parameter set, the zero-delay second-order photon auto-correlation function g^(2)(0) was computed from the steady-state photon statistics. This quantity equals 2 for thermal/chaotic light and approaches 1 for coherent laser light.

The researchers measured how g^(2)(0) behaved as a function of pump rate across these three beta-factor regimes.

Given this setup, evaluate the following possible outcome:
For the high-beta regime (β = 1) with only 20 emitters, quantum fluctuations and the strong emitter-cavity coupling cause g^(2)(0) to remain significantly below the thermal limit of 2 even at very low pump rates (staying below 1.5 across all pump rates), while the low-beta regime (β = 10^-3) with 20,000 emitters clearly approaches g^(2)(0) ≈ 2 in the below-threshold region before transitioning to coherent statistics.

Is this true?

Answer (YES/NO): NO